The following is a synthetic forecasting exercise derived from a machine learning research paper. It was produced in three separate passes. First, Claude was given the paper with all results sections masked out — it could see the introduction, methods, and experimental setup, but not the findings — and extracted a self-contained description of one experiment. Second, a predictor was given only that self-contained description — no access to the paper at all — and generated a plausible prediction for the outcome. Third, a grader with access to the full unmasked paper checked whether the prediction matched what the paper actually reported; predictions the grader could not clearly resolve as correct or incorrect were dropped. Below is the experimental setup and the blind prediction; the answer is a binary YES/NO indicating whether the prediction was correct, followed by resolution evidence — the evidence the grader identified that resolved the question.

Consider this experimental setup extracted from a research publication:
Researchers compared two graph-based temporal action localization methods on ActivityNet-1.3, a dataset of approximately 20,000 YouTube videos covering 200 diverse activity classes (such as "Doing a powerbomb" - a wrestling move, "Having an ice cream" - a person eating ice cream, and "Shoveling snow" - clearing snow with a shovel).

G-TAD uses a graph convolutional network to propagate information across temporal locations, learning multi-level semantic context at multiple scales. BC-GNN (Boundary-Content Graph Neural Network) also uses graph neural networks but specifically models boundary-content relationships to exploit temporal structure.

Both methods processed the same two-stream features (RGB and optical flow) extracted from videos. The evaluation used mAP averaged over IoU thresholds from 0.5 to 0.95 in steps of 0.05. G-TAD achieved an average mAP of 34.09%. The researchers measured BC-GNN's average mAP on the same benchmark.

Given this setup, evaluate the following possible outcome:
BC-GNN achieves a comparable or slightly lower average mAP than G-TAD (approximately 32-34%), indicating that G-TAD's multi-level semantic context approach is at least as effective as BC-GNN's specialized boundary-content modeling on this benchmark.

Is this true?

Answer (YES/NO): NO